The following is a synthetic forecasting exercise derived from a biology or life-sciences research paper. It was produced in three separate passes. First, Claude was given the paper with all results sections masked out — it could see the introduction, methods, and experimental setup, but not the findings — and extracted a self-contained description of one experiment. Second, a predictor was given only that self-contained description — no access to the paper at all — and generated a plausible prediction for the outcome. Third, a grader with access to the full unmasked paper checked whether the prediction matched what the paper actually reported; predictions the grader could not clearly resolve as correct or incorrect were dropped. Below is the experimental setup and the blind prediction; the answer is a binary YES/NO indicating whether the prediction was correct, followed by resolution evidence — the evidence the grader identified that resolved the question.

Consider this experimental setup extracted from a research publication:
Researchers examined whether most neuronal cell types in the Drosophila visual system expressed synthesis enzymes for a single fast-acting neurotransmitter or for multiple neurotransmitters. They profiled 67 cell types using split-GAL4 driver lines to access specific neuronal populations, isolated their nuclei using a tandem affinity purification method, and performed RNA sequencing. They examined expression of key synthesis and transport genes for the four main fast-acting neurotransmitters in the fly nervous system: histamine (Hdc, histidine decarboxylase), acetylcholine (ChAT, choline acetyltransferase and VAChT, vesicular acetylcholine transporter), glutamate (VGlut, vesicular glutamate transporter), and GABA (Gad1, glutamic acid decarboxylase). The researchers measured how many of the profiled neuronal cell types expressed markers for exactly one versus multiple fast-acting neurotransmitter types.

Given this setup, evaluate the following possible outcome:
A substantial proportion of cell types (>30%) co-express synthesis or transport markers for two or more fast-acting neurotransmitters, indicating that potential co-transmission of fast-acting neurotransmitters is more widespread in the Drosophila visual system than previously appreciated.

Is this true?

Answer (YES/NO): NO